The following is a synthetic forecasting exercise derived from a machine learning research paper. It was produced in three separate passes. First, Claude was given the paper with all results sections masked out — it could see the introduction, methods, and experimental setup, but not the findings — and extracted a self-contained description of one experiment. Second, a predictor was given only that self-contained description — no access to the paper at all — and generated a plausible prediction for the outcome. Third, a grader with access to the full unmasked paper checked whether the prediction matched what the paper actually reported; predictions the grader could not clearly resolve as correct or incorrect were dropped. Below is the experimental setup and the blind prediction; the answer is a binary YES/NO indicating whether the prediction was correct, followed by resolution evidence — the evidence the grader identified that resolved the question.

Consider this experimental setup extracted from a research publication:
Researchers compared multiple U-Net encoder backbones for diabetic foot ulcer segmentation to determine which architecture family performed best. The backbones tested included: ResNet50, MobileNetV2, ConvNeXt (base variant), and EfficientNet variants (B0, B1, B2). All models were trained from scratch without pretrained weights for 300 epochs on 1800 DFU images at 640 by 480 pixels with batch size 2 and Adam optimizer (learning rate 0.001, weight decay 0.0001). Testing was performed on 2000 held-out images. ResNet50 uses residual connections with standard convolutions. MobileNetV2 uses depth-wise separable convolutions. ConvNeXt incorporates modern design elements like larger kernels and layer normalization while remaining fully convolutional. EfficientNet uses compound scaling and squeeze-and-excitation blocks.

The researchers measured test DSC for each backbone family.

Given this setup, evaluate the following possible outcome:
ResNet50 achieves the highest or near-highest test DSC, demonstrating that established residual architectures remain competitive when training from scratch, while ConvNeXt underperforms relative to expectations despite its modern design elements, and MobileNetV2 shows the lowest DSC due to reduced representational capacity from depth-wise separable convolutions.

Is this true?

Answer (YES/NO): NO